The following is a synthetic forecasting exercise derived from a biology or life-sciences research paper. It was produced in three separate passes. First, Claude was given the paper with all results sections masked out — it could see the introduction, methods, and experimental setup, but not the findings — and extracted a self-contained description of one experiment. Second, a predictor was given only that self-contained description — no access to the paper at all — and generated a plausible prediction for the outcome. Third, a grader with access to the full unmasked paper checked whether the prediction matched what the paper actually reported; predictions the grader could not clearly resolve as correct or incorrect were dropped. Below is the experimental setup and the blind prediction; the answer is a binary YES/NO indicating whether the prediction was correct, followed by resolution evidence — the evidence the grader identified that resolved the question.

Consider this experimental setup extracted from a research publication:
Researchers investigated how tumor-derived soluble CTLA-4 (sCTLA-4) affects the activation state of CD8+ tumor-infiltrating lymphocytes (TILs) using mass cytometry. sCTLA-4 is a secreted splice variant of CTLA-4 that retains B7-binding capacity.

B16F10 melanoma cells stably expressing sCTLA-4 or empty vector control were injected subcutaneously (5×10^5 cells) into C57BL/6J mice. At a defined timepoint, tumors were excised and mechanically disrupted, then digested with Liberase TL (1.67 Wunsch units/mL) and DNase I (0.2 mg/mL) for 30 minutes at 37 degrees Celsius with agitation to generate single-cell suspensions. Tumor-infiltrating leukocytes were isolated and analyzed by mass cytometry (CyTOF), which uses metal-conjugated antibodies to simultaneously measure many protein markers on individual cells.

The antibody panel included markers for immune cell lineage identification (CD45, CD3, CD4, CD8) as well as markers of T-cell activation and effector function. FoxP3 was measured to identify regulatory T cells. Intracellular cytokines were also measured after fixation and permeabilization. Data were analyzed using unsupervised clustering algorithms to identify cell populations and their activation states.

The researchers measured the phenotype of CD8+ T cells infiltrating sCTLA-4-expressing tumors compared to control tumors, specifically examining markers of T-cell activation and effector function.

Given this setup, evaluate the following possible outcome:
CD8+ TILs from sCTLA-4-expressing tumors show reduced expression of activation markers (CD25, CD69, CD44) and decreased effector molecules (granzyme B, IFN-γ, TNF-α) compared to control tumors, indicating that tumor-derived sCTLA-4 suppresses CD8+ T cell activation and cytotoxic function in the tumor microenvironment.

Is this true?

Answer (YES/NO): YES